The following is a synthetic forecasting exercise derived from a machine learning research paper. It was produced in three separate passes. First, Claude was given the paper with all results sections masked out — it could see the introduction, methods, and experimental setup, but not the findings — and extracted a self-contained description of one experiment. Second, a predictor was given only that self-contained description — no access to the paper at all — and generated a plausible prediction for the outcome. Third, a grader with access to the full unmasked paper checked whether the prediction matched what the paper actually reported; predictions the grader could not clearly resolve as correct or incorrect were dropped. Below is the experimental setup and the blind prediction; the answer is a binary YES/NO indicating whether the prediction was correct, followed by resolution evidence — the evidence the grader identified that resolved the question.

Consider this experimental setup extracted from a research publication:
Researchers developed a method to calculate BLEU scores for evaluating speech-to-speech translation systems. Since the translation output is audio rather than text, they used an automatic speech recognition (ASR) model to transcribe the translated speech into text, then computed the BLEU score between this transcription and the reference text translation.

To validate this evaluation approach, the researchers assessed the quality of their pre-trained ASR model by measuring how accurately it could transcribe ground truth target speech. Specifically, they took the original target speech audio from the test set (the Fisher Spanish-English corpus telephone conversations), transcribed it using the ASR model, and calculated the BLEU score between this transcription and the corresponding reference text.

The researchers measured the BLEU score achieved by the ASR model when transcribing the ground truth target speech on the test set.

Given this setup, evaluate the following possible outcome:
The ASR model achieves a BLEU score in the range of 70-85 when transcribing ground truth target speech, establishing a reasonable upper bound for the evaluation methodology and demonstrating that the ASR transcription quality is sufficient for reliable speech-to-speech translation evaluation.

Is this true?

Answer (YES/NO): NO